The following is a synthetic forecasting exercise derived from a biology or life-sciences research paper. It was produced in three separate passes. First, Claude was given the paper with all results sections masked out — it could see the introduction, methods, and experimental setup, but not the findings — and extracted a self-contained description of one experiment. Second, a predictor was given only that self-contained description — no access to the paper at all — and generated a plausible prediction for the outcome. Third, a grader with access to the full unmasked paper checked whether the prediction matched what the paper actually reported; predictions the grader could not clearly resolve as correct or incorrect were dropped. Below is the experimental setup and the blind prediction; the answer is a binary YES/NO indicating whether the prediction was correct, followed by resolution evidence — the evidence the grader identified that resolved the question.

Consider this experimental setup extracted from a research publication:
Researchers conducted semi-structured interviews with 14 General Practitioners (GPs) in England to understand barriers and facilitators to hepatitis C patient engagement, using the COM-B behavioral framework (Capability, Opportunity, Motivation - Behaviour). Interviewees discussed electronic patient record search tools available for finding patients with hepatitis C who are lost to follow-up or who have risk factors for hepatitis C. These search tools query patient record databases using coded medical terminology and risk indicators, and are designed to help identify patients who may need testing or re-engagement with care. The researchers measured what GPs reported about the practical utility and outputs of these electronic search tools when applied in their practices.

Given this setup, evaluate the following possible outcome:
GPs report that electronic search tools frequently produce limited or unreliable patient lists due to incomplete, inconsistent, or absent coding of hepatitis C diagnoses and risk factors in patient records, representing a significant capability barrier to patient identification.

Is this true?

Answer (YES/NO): NO